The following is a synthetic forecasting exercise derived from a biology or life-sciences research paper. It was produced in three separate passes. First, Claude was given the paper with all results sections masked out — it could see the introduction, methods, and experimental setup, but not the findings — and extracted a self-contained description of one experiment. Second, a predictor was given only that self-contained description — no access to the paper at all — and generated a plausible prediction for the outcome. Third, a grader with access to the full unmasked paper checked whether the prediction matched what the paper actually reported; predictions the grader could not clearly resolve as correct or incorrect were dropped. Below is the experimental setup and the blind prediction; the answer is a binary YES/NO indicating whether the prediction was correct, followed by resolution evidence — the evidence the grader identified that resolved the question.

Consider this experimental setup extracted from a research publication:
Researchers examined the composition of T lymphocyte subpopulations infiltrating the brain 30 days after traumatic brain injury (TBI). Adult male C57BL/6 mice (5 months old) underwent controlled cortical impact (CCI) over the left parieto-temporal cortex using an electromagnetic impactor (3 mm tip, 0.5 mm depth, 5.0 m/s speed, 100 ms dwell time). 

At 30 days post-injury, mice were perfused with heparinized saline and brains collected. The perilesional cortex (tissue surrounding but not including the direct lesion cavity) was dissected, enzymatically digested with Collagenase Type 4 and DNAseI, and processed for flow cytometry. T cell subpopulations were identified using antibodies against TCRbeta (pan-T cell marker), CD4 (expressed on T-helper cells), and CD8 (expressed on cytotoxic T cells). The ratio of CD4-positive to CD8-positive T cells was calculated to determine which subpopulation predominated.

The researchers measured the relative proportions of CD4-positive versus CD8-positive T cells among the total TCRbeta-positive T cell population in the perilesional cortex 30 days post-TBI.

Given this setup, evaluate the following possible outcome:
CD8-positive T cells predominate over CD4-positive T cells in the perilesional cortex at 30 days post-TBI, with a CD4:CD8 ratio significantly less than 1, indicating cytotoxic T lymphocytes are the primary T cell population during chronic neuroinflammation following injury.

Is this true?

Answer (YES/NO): YES